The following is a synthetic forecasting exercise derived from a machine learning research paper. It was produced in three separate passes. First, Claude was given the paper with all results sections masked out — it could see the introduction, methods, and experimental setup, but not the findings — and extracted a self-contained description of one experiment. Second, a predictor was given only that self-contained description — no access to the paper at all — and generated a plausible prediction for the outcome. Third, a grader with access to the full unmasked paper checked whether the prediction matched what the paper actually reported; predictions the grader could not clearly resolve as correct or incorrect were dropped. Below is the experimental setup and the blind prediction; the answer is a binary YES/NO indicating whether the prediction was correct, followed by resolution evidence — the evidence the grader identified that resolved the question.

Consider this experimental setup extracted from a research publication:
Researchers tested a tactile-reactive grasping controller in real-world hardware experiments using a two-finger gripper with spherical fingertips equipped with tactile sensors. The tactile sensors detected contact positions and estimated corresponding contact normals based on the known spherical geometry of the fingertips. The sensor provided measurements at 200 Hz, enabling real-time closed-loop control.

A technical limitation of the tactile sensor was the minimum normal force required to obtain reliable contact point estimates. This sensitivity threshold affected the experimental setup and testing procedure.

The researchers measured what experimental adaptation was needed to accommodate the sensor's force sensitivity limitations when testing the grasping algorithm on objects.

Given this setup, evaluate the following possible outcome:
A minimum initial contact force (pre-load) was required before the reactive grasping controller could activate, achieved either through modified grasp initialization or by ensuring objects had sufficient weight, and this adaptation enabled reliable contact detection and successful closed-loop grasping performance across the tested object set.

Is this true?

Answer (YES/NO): NO